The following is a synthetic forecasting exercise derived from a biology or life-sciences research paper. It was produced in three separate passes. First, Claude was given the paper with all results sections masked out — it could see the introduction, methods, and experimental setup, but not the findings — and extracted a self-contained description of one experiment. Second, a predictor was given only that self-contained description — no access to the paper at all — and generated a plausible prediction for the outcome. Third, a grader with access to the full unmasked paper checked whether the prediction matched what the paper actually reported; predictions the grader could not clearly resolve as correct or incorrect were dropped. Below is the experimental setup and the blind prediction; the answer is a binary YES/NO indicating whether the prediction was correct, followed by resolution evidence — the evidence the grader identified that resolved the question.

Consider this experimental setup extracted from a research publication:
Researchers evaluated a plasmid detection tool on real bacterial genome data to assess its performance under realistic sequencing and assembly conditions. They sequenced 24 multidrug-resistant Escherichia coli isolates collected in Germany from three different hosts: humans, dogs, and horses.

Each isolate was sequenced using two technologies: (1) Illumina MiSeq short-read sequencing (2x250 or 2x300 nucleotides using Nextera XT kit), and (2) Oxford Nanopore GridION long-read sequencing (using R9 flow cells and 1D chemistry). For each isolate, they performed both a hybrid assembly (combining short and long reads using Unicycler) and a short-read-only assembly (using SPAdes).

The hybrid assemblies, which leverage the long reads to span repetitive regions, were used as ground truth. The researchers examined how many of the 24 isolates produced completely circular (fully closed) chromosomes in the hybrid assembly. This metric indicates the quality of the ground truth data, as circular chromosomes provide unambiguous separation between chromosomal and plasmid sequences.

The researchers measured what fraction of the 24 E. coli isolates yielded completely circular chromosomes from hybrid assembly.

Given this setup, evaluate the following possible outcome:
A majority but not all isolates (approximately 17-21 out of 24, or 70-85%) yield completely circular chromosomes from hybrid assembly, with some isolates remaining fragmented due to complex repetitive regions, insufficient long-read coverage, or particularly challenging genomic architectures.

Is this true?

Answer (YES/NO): NO